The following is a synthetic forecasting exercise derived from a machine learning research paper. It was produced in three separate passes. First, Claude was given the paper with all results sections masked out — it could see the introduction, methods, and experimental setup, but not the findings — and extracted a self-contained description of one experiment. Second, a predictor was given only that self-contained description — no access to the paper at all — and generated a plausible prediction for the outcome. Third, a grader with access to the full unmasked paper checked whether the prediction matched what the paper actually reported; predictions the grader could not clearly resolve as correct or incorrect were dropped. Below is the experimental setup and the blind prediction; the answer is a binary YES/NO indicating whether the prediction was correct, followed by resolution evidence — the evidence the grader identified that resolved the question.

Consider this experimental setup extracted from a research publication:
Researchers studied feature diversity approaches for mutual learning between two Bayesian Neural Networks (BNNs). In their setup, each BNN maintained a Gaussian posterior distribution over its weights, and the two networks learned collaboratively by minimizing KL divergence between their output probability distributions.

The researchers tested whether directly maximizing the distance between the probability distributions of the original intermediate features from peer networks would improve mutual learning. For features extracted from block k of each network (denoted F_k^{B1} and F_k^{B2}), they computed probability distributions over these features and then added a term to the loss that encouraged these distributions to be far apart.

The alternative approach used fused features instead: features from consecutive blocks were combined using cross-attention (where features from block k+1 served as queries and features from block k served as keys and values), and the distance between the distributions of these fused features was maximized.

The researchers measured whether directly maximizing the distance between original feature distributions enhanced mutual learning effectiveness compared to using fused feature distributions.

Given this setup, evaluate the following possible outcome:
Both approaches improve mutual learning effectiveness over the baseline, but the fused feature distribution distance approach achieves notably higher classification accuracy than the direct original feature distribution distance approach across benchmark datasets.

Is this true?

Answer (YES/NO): NO